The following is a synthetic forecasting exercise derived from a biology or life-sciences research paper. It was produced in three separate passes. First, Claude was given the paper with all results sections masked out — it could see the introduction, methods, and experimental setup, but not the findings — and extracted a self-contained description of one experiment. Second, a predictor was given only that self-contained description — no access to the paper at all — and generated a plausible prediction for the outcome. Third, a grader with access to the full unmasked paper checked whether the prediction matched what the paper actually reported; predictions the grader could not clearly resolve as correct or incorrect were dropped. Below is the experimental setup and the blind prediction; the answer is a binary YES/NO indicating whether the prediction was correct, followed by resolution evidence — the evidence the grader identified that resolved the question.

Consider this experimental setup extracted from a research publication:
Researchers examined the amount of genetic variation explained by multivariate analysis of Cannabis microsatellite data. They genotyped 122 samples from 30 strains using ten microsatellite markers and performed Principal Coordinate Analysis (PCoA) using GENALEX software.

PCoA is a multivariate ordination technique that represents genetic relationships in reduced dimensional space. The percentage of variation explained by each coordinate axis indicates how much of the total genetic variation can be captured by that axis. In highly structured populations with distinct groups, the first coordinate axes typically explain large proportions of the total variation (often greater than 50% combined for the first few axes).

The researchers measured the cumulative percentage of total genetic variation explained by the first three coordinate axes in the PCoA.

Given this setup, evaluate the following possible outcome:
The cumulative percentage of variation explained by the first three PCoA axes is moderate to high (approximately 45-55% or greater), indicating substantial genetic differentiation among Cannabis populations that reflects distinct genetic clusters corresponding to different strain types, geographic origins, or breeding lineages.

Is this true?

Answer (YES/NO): NO